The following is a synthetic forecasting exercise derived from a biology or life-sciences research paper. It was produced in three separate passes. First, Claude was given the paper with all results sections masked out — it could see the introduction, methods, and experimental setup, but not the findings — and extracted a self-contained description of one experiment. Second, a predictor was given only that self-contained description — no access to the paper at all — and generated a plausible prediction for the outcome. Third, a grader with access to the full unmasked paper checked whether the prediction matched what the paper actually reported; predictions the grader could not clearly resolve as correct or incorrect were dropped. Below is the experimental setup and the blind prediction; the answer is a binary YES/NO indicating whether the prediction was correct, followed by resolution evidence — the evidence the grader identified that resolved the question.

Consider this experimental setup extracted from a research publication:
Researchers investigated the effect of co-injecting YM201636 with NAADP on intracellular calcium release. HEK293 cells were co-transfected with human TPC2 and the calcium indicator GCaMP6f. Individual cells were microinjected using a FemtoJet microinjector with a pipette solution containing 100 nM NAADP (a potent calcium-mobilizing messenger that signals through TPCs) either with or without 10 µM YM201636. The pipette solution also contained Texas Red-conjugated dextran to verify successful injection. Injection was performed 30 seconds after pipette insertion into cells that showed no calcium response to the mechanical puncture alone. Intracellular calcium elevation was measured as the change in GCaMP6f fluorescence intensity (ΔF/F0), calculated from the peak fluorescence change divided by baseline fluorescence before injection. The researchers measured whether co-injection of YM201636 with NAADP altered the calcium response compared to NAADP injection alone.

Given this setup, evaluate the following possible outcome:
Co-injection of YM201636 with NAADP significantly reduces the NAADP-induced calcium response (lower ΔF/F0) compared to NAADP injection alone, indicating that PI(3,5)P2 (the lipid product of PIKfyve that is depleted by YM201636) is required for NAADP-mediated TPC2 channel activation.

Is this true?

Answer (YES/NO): NO